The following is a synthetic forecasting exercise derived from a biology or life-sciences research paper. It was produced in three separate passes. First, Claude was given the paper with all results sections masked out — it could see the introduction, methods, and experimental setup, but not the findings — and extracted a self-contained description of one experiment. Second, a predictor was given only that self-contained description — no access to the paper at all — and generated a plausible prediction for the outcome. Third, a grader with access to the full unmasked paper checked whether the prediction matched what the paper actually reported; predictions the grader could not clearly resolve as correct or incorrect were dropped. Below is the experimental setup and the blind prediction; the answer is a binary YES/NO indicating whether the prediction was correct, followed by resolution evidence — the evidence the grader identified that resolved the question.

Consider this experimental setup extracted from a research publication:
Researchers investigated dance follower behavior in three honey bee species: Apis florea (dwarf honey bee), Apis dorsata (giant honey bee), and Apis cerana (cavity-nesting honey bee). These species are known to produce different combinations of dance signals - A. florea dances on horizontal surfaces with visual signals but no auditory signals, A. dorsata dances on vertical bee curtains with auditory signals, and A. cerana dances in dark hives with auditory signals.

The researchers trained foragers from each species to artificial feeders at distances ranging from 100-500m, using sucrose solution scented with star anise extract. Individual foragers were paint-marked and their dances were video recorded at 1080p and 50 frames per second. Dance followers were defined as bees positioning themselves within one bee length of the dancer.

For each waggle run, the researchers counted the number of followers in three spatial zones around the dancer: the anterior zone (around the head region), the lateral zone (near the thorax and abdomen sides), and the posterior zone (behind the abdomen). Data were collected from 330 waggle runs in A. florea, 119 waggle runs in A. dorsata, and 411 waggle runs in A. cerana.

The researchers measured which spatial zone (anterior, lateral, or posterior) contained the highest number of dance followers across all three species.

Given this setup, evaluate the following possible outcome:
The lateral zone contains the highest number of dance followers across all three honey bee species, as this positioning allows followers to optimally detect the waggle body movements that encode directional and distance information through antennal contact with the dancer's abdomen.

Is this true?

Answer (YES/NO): YES